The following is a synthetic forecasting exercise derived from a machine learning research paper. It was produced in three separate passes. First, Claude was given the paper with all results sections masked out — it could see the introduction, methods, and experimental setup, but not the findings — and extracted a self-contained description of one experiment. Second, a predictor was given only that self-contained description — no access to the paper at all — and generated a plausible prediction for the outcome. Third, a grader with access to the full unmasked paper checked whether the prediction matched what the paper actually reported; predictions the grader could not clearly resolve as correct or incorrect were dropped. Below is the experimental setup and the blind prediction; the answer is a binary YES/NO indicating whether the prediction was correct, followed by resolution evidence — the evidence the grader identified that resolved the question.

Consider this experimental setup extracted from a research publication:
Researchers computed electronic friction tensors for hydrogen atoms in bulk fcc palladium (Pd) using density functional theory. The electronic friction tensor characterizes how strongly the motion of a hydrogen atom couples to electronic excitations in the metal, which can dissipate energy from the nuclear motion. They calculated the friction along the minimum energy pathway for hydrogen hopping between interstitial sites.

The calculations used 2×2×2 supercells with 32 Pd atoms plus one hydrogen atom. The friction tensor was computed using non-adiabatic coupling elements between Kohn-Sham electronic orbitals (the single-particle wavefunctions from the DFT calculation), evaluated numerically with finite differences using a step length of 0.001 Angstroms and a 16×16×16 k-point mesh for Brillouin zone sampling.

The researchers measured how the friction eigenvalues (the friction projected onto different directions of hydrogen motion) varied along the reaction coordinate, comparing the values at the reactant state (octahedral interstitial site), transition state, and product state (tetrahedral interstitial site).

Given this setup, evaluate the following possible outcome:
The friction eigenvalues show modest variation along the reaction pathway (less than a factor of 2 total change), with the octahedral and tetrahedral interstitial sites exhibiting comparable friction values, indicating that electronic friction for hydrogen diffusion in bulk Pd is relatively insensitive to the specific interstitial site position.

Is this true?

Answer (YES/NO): NO